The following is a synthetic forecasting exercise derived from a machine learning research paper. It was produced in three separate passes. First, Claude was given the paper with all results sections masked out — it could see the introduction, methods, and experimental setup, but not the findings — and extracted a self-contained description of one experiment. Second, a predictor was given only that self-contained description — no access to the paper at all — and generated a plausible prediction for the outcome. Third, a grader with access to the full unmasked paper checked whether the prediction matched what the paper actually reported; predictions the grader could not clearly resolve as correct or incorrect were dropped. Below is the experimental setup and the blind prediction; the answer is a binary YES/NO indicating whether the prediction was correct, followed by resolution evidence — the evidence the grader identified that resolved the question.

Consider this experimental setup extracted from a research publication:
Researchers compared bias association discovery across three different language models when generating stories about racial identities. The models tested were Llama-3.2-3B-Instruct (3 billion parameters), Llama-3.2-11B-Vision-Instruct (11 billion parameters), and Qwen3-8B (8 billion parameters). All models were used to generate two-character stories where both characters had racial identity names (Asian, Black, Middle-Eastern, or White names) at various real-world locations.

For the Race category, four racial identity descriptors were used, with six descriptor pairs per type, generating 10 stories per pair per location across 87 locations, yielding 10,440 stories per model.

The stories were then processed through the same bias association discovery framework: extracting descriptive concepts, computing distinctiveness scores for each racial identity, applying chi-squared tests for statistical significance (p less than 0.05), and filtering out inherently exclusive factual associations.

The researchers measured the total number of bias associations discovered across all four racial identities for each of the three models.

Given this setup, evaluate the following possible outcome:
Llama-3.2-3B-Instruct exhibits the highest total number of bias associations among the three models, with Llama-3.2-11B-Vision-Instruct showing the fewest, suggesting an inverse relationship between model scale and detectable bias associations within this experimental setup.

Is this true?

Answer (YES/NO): NO